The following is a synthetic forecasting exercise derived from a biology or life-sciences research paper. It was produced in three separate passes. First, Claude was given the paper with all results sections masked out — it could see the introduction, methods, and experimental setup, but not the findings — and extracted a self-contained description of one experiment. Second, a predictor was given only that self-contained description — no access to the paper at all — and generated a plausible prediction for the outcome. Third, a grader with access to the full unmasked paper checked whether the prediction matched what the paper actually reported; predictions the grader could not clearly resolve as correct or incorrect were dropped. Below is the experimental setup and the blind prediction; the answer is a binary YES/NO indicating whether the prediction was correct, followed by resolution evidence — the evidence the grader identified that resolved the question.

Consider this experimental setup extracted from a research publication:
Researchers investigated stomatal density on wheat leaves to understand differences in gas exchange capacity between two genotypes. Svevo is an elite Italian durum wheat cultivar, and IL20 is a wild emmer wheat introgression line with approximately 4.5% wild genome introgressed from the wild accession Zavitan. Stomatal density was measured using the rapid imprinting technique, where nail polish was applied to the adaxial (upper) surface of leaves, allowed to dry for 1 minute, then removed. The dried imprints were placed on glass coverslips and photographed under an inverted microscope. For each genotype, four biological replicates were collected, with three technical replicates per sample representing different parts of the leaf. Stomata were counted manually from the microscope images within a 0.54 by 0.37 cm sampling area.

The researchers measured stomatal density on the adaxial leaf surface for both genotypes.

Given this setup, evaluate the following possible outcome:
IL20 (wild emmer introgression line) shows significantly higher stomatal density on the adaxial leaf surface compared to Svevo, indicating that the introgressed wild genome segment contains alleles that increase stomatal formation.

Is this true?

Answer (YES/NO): NO